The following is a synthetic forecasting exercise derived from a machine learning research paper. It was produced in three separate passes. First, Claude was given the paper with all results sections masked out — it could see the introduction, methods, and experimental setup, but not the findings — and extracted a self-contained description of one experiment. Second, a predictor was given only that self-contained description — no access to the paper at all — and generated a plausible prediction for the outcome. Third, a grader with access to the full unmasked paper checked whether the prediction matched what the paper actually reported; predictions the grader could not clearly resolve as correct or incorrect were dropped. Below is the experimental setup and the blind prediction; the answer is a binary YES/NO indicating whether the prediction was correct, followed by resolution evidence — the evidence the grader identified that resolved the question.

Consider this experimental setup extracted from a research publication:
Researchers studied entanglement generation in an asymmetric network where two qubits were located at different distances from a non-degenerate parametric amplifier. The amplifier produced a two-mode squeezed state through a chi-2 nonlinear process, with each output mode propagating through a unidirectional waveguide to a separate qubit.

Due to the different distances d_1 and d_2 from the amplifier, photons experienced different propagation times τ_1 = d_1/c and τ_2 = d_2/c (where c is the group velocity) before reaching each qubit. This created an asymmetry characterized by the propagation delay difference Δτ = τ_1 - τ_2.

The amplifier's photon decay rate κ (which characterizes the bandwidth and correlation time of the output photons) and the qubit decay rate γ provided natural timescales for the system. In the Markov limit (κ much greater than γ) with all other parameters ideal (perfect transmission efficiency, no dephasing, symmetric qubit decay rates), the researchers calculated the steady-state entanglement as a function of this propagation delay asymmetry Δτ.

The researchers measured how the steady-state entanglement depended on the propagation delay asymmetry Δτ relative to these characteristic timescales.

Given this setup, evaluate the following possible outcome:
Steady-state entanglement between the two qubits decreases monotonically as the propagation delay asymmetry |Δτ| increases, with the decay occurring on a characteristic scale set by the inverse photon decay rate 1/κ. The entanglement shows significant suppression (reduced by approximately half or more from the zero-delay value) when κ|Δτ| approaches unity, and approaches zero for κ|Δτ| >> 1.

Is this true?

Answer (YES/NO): NO